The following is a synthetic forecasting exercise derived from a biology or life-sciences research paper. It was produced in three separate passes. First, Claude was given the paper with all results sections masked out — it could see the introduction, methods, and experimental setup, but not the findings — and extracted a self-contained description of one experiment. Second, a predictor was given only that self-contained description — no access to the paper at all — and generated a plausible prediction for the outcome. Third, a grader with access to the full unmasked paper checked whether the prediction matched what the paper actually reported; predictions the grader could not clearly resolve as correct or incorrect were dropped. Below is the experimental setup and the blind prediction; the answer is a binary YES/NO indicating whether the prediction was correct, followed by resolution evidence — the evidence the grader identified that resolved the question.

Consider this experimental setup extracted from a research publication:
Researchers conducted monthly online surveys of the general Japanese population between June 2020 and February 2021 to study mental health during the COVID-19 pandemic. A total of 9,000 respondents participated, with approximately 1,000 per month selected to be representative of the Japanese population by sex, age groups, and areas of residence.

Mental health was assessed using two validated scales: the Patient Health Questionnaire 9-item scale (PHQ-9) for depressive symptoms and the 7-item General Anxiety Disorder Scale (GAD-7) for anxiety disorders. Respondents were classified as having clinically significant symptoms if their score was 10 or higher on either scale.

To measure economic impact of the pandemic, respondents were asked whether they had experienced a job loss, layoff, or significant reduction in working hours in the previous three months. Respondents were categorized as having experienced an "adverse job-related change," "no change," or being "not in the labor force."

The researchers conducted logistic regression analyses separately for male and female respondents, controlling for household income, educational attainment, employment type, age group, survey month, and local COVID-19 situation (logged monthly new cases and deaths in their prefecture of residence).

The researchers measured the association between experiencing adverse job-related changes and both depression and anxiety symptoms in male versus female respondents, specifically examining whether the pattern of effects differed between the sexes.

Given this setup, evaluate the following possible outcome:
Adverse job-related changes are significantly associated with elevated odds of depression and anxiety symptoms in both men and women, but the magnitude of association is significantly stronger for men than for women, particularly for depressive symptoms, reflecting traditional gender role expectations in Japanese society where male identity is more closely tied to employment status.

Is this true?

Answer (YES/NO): NO